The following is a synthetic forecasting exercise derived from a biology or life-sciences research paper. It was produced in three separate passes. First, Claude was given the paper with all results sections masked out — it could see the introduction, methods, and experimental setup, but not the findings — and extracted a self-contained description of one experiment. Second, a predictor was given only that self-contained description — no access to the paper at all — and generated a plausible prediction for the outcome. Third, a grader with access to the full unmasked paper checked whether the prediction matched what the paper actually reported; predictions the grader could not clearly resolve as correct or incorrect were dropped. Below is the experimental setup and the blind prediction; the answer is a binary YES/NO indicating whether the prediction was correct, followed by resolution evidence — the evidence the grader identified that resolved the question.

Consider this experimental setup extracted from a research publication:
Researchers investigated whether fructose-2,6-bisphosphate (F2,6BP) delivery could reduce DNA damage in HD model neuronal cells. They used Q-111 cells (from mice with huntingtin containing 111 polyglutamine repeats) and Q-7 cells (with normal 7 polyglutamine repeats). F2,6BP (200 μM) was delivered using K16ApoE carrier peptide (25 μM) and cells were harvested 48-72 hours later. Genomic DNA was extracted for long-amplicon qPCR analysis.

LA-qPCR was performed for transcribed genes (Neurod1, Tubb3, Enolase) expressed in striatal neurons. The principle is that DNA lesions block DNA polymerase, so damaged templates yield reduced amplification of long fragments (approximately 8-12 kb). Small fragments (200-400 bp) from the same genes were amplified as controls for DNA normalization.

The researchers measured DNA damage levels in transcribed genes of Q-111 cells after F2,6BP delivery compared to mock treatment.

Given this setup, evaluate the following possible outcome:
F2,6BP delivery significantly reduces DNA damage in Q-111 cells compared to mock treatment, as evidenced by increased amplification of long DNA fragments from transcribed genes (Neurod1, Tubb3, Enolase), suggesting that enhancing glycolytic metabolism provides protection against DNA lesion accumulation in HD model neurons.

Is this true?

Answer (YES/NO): NO